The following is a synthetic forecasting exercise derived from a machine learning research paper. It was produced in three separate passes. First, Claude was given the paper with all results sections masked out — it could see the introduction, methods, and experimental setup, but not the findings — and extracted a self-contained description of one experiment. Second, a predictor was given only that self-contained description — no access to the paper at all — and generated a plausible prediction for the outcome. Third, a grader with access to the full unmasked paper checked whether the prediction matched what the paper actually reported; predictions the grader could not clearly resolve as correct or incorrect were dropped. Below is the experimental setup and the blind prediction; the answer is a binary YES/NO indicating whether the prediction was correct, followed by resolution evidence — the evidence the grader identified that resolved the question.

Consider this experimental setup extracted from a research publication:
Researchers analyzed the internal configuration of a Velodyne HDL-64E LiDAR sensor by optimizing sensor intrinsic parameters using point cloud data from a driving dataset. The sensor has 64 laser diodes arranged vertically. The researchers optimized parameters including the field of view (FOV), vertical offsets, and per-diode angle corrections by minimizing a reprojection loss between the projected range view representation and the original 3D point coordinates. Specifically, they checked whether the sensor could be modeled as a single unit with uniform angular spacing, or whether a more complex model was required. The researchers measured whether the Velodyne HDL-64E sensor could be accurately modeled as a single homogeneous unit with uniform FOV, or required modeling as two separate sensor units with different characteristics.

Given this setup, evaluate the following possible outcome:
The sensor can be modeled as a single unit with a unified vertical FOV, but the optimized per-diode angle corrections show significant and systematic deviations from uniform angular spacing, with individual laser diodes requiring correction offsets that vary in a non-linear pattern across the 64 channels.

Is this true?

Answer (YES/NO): NO